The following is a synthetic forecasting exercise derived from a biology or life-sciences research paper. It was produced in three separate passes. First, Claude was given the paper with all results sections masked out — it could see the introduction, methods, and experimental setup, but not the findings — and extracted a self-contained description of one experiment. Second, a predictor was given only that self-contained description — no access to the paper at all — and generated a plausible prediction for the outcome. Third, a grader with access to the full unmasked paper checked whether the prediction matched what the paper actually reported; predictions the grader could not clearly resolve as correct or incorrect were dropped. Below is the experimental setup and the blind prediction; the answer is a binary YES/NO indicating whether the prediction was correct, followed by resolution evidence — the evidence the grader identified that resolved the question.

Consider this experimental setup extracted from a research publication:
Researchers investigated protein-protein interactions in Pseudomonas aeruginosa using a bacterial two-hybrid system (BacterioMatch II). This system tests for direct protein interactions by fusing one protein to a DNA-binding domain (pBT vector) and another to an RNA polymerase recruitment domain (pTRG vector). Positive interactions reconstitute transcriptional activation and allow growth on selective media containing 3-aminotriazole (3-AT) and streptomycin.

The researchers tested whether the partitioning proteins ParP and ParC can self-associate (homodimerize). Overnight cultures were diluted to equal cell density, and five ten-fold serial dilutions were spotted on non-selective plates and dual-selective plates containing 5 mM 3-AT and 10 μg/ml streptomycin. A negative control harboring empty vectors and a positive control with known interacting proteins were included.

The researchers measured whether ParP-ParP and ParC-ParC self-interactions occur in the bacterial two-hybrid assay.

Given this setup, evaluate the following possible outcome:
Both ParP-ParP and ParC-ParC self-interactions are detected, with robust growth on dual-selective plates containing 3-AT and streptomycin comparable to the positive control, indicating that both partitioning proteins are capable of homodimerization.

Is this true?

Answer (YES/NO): NO